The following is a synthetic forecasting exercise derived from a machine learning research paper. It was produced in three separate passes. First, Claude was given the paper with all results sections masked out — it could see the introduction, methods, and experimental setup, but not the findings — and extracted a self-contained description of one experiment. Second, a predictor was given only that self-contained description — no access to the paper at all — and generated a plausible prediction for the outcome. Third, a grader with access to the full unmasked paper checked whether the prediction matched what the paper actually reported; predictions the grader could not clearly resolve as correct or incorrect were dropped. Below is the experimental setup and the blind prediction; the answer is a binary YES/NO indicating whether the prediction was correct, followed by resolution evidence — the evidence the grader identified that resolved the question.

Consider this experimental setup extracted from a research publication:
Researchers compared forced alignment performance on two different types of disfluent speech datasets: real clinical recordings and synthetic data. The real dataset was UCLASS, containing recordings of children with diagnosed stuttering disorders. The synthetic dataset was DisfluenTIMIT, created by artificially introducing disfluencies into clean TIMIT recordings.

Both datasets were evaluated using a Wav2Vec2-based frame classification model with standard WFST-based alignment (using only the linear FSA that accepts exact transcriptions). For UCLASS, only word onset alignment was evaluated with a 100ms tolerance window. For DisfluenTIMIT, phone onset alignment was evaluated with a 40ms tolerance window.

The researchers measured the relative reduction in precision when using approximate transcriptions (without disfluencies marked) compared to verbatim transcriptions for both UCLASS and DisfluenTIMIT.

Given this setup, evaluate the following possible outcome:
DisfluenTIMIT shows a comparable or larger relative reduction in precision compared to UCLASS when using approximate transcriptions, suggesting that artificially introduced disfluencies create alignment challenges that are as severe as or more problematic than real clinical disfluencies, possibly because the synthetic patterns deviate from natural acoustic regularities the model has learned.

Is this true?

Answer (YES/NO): YES